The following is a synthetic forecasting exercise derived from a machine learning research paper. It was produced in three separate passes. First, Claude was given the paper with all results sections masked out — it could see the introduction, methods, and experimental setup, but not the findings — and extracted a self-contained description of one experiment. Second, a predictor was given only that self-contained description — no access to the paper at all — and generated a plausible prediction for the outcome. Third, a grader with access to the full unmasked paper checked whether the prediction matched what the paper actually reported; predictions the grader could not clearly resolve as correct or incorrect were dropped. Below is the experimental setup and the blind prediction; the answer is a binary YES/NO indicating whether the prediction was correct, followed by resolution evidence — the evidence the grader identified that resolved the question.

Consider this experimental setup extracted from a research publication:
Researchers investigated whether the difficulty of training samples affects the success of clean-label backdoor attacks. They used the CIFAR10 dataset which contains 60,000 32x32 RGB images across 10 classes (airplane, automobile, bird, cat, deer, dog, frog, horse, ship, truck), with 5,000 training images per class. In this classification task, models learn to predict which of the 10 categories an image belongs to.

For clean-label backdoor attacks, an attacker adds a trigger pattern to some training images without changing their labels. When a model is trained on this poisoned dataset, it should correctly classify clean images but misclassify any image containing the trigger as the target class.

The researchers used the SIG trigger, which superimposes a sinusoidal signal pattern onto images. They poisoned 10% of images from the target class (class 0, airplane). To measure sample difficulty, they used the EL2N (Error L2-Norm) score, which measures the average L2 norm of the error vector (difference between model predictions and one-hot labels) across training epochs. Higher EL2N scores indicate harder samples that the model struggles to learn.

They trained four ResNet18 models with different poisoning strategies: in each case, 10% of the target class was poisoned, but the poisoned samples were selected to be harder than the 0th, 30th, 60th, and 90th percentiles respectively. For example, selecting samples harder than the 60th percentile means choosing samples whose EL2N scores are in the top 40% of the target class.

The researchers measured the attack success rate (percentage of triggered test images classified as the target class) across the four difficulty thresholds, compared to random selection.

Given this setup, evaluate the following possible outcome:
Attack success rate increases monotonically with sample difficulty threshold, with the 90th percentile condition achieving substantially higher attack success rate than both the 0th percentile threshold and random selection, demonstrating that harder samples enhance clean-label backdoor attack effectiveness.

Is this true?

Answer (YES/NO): YES